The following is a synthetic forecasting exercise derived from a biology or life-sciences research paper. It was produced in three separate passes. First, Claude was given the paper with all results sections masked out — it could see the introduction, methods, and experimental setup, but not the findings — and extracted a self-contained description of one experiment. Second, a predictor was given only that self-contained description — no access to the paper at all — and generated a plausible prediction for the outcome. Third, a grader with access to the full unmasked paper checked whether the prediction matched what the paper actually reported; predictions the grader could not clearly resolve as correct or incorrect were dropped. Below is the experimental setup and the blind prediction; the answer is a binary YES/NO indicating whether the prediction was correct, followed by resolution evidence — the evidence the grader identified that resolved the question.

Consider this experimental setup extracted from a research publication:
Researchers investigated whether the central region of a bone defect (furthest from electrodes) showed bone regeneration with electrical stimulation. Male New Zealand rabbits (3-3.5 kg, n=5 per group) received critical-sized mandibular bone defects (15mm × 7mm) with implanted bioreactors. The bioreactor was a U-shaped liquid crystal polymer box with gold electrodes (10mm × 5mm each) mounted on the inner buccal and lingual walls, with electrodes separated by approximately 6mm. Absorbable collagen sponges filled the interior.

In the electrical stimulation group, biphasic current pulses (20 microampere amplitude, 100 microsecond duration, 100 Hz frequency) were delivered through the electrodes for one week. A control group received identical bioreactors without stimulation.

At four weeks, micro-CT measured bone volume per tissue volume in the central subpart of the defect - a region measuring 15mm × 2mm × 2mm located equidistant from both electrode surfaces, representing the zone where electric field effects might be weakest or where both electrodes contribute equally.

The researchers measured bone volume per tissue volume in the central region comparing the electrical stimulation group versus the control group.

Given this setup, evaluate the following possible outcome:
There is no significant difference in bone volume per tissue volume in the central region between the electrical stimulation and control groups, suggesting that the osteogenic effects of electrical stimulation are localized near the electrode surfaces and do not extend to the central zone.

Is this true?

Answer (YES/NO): YES